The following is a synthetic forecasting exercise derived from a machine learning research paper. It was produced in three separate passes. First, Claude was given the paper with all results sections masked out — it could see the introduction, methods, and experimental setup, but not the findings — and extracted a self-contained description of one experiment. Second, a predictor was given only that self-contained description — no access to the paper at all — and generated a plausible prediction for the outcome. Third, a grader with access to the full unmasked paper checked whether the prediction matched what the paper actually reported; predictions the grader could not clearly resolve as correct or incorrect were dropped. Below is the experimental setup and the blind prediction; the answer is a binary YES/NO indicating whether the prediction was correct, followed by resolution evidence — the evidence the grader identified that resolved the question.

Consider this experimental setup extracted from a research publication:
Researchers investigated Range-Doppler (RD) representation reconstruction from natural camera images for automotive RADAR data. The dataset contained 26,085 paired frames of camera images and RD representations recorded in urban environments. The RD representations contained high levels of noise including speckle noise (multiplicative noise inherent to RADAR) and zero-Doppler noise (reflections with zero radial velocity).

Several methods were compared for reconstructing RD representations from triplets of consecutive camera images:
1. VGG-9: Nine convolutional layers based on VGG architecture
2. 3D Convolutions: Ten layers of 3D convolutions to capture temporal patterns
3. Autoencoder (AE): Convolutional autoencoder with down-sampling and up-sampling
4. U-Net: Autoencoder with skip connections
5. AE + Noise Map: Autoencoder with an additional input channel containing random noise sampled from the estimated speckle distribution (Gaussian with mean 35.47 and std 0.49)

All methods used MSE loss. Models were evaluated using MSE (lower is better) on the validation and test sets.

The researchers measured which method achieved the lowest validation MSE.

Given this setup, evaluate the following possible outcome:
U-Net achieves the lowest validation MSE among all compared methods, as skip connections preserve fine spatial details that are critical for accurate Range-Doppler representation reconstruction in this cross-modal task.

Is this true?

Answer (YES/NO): NO